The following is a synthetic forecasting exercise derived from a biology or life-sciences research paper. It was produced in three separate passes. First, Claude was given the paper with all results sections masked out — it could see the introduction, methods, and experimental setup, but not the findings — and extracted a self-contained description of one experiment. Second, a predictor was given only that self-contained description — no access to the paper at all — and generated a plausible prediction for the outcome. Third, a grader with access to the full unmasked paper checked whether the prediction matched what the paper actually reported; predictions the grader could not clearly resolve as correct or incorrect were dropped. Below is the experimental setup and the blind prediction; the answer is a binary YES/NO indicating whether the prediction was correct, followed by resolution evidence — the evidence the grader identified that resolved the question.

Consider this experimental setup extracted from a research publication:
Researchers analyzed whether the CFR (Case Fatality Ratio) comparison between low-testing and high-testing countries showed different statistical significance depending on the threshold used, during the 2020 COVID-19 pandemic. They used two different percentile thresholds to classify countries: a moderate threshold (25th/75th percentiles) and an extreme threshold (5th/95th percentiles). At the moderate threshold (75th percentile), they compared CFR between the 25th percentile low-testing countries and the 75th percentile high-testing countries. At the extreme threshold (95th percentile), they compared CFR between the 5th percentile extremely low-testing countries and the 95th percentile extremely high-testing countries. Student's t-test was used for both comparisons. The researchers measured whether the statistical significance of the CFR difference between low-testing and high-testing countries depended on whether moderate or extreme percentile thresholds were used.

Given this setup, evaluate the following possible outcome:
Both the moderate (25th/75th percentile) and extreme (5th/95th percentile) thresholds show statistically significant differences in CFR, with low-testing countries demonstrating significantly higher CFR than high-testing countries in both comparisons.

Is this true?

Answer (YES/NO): NO